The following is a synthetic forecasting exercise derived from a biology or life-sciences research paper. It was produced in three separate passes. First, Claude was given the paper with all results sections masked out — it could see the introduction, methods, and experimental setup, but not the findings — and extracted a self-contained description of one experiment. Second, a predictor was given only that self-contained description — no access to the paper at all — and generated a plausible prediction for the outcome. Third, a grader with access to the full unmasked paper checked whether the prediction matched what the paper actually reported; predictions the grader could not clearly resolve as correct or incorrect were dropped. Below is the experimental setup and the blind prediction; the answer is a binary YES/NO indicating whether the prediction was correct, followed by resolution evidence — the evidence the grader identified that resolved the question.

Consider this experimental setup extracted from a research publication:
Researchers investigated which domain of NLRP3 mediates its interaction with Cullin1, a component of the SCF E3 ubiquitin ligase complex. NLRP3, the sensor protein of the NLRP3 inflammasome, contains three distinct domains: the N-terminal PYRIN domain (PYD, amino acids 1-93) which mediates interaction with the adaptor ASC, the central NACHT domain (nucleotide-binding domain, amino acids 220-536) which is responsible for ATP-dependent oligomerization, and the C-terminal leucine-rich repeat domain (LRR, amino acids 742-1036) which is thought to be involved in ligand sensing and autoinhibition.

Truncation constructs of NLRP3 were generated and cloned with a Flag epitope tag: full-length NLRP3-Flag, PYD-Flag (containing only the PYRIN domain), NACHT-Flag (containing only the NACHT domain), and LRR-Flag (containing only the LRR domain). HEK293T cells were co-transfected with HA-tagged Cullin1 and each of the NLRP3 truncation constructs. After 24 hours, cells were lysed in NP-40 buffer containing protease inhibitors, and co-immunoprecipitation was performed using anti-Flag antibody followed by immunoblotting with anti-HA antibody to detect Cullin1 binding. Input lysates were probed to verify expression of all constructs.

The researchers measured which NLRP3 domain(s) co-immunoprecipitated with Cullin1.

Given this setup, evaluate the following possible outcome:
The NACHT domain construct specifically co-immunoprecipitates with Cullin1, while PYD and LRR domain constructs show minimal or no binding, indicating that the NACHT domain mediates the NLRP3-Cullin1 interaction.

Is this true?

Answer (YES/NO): NO